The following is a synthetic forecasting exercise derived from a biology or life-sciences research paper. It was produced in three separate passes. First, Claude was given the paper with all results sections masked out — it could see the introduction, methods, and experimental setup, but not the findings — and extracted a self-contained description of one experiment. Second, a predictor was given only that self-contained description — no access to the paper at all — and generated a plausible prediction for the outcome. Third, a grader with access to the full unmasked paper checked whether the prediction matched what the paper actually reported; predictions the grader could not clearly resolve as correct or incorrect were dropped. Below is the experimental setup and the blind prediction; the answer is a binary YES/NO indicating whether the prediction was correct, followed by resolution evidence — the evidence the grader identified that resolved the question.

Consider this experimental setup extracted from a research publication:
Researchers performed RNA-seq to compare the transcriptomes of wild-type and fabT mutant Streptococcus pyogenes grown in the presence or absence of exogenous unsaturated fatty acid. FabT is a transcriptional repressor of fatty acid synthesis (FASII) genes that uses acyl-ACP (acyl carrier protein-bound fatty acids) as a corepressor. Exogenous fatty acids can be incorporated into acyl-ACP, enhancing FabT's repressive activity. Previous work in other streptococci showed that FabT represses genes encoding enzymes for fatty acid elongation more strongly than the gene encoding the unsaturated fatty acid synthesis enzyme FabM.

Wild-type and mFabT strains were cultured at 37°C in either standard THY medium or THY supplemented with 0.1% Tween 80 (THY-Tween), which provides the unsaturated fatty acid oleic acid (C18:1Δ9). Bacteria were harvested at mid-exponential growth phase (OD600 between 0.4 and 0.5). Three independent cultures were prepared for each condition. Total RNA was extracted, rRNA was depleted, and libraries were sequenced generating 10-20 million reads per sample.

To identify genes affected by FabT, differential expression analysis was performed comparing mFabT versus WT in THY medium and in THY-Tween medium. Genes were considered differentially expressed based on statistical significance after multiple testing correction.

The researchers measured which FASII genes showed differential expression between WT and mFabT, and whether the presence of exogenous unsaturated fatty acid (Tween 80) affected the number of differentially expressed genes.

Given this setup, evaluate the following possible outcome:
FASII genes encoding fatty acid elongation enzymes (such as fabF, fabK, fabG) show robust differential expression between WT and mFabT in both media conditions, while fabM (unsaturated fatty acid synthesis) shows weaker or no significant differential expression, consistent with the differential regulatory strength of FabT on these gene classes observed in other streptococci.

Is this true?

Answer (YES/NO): NO